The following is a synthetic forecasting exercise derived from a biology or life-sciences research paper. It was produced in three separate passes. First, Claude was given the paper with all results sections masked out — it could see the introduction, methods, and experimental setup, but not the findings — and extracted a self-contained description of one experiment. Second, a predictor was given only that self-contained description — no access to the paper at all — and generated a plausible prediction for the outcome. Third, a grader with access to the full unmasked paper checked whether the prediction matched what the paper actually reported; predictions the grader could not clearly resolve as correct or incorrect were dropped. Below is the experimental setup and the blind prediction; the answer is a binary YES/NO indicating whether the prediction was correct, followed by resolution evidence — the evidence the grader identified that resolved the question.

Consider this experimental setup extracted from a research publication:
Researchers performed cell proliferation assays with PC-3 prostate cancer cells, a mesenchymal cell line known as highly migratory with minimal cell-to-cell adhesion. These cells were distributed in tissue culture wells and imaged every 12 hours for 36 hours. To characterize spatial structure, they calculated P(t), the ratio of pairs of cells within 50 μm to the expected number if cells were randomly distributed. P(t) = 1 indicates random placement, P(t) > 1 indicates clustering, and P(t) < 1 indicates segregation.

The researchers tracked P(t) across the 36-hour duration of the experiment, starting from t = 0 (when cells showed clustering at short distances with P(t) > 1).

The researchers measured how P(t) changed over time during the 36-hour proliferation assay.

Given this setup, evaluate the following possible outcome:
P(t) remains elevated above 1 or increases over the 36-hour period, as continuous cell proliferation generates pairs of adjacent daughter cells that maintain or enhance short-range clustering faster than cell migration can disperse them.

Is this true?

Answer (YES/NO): NO